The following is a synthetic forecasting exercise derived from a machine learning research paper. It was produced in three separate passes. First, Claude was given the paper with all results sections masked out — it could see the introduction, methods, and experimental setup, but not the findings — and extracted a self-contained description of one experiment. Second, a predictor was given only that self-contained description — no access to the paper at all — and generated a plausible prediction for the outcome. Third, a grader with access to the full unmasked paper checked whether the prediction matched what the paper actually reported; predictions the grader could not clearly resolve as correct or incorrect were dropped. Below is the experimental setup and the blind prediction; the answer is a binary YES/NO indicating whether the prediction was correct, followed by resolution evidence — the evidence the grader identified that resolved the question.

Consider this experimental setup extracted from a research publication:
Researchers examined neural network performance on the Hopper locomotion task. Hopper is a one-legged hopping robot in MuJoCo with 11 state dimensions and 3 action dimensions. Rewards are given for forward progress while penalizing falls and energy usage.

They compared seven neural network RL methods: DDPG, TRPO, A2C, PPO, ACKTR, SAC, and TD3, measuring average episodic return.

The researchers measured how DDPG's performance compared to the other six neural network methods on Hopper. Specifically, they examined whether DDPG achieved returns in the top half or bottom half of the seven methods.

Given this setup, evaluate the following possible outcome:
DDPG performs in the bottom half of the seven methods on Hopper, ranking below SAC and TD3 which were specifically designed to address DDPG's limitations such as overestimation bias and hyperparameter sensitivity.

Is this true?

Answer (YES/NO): YES